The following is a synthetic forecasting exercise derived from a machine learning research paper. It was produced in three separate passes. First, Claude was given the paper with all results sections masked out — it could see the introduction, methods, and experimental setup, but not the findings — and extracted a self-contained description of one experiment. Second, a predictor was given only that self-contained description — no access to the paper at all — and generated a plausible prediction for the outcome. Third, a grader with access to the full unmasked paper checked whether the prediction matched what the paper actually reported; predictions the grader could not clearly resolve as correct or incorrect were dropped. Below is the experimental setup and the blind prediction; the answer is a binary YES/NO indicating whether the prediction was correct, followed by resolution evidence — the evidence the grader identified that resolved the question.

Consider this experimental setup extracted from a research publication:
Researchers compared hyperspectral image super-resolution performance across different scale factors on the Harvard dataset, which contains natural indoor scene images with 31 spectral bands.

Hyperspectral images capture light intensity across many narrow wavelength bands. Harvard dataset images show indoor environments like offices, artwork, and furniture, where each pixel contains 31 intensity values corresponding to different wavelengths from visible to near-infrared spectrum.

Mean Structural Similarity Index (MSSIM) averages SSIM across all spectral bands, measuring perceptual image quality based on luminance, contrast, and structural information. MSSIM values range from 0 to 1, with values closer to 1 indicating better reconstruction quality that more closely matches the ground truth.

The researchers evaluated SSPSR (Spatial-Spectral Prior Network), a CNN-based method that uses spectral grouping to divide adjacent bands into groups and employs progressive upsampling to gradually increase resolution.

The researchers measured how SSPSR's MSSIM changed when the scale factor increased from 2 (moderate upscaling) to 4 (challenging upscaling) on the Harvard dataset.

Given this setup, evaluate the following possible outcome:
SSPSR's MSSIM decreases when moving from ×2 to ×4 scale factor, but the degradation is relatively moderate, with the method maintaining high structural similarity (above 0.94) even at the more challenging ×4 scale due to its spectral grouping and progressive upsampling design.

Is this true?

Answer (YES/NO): YES